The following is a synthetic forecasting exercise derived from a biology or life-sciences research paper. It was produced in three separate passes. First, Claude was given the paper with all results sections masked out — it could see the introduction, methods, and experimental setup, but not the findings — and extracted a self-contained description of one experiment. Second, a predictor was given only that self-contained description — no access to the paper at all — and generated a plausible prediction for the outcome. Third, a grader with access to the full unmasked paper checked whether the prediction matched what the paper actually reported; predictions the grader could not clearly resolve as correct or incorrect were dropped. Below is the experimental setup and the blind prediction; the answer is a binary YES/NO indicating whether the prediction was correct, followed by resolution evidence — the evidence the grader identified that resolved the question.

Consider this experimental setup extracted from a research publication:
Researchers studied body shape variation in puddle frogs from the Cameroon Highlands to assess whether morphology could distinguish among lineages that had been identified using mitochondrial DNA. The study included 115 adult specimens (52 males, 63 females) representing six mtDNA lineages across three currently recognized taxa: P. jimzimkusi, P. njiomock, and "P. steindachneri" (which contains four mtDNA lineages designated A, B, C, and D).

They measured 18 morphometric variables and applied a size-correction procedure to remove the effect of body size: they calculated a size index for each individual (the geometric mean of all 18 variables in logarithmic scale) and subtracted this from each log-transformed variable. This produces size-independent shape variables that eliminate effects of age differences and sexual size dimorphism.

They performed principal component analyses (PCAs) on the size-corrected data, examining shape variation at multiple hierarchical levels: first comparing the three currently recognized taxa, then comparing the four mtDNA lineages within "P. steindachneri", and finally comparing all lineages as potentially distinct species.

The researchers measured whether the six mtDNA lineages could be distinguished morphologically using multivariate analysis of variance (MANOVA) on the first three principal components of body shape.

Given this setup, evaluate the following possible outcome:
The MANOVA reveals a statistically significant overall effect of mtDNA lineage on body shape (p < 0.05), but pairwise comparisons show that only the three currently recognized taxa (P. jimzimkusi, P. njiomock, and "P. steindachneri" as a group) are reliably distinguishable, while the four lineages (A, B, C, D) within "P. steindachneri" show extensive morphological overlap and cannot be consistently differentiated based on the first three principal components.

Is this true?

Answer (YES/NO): NO